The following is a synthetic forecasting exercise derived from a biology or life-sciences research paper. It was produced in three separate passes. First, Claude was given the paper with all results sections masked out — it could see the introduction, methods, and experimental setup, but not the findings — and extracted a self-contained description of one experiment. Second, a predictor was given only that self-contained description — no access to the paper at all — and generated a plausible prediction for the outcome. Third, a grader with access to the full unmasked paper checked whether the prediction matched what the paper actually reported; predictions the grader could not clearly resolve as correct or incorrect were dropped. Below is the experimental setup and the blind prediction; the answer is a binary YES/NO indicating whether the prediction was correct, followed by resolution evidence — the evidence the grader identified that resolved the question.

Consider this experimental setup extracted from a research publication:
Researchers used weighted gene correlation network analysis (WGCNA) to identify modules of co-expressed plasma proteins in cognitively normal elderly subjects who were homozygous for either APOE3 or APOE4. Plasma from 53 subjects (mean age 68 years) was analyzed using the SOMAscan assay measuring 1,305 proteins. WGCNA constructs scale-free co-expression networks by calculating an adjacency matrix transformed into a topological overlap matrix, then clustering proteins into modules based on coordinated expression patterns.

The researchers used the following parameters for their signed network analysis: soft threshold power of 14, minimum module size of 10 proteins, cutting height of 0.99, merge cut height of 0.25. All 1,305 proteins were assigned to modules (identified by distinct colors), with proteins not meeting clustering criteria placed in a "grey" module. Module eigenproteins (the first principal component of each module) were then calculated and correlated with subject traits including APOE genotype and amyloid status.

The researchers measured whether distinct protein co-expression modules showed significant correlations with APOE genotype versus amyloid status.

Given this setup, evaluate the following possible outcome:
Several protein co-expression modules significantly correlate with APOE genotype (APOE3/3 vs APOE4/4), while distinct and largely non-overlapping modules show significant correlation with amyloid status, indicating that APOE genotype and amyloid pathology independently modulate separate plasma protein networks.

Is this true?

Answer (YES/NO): NO